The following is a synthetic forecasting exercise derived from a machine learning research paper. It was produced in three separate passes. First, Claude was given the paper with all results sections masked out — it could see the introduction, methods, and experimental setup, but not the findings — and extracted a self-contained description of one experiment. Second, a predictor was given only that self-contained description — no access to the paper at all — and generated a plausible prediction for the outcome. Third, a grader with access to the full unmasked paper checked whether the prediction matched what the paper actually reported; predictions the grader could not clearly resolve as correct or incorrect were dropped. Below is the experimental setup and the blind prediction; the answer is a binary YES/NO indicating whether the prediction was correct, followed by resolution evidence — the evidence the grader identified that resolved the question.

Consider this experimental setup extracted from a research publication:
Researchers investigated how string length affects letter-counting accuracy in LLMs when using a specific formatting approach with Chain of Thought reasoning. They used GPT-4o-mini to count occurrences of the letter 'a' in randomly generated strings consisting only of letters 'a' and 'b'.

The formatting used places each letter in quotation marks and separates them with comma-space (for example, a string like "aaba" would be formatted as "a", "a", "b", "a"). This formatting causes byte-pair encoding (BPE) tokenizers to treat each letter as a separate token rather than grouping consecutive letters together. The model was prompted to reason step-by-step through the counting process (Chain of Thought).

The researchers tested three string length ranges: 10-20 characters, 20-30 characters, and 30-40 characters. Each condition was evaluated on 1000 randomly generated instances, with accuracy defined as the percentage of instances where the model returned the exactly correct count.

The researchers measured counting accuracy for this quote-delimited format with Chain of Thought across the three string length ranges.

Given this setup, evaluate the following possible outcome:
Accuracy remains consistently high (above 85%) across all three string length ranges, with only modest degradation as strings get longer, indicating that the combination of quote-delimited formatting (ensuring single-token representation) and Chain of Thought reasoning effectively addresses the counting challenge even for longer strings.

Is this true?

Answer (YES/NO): NO